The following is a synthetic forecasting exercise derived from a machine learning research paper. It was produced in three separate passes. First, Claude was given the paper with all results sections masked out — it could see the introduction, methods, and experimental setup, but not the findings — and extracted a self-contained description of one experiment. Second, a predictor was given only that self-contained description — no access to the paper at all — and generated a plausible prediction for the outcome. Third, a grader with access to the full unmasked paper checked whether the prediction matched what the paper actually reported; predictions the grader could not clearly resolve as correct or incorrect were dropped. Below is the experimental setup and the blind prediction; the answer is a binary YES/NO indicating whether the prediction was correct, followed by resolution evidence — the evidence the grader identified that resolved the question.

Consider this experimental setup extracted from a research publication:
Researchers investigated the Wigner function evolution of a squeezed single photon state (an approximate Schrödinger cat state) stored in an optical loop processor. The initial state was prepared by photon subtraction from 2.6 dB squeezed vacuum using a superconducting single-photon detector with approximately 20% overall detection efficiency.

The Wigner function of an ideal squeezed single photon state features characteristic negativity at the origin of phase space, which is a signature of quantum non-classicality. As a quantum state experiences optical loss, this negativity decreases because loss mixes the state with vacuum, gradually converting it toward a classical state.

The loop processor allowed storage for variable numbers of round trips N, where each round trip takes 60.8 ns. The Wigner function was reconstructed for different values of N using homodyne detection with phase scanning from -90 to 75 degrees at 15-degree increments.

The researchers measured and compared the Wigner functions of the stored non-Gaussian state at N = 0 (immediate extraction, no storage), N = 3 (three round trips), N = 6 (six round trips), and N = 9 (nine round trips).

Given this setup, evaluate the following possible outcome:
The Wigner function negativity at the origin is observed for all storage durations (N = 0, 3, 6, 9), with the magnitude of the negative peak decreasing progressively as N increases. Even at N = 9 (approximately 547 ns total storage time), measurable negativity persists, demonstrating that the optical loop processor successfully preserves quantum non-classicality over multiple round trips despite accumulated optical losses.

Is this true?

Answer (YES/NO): NO